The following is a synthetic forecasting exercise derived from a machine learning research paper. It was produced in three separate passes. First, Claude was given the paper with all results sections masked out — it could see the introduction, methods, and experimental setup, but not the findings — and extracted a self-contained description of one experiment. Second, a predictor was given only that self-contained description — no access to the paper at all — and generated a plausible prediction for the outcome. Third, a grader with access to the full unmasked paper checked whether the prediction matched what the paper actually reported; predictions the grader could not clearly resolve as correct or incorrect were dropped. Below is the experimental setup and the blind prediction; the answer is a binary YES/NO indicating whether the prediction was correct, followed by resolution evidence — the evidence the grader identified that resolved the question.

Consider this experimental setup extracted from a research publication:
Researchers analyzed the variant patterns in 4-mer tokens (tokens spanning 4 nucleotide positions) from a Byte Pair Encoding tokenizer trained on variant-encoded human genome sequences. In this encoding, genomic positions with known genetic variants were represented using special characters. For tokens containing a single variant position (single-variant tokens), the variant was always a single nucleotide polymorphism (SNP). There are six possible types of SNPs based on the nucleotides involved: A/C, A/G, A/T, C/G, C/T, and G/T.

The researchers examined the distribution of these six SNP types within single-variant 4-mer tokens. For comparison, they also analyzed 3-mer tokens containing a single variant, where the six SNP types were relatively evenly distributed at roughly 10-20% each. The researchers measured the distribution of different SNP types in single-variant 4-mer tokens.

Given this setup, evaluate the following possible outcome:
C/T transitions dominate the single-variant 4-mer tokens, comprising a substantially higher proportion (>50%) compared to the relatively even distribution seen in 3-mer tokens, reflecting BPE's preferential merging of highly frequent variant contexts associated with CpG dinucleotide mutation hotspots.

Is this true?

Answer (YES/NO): NO